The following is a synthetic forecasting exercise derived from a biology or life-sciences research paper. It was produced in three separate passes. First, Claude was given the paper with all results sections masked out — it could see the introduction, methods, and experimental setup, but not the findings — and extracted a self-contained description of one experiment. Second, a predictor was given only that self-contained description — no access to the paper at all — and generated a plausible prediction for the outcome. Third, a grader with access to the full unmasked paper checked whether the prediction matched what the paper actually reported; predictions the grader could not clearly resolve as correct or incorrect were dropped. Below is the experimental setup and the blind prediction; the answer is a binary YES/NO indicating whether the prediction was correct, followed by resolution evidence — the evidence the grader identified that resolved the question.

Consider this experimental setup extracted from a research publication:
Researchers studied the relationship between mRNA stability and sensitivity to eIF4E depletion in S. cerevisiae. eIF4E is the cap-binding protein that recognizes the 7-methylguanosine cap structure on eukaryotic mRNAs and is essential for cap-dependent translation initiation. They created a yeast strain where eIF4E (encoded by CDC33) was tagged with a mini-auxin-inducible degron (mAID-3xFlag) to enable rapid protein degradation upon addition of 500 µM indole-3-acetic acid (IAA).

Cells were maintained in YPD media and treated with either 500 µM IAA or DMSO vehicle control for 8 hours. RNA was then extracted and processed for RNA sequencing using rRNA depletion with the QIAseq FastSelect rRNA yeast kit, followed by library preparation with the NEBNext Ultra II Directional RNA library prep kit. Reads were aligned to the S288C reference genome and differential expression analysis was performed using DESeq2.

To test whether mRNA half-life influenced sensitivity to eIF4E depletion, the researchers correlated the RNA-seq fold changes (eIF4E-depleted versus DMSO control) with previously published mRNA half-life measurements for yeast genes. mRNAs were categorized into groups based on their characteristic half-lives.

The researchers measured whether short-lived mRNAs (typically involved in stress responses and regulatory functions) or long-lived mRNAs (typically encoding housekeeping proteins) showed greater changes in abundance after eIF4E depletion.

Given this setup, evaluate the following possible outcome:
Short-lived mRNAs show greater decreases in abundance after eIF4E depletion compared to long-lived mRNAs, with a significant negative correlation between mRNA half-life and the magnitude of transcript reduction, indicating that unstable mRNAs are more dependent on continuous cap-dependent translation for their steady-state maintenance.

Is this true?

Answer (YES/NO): NO